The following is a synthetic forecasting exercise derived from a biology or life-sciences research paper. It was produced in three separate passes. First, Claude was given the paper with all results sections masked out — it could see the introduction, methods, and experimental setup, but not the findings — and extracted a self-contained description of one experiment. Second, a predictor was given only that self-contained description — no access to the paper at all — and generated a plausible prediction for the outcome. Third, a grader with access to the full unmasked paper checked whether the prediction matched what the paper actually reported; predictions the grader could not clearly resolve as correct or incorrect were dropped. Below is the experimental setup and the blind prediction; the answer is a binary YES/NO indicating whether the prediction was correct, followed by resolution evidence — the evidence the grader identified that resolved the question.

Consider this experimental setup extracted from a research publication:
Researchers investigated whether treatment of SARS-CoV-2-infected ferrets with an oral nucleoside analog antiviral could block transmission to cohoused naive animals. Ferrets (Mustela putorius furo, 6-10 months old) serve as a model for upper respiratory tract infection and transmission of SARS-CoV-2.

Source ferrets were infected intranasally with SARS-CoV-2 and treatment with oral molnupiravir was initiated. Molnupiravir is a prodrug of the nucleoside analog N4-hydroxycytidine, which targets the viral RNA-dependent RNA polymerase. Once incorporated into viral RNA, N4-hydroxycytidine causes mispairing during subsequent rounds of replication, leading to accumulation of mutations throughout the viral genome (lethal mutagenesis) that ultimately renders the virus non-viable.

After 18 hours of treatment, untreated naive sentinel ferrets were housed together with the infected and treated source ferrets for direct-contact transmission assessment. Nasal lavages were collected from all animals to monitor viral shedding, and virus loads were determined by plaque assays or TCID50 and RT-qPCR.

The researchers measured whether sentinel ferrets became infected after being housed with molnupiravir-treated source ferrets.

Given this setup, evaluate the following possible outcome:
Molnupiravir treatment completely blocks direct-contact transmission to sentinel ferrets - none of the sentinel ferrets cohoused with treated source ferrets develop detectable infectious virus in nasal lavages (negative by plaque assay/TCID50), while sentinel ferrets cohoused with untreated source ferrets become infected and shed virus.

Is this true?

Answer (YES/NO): YES